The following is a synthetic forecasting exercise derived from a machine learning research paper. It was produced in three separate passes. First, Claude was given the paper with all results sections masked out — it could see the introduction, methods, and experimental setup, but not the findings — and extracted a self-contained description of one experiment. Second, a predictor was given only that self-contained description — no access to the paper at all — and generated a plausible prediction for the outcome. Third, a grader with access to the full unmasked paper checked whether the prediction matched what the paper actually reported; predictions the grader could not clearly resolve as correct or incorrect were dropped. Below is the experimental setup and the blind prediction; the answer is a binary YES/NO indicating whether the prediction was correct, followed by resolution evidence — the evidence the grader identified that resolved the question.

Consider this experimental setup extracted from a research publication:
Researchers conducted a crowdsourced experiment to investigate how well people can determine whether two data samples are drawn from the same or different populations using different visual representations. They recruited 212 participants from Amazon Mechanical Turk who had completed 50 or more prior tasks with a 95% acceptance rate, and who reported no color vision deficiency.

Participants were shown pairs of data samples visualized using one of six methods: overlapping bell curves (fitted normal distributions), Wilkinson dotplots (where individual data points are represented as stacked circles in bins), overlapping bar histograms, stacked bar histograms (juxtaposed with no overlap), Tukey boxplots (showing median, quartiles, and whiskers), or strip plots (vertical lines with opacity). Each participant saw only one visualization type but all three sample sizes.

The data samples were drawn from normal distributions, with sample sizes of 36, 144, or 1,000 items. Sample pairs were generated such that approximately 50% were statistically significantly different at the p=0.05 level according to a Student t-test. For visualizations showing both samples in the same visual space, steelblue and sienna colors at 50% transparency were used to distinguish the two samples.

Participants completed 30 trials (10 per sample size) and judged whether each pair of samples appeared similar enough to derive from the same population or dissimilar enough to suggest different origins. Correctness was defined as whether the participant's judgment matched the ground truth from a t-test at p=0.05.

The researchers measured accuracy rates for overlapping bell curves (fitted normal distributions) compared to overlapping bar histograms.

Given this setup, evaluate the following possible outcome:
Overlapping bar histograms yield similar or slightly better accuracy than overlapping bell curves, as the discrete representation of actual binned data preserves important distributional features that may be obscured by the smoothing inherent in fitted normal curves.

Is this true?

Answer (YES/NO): NO